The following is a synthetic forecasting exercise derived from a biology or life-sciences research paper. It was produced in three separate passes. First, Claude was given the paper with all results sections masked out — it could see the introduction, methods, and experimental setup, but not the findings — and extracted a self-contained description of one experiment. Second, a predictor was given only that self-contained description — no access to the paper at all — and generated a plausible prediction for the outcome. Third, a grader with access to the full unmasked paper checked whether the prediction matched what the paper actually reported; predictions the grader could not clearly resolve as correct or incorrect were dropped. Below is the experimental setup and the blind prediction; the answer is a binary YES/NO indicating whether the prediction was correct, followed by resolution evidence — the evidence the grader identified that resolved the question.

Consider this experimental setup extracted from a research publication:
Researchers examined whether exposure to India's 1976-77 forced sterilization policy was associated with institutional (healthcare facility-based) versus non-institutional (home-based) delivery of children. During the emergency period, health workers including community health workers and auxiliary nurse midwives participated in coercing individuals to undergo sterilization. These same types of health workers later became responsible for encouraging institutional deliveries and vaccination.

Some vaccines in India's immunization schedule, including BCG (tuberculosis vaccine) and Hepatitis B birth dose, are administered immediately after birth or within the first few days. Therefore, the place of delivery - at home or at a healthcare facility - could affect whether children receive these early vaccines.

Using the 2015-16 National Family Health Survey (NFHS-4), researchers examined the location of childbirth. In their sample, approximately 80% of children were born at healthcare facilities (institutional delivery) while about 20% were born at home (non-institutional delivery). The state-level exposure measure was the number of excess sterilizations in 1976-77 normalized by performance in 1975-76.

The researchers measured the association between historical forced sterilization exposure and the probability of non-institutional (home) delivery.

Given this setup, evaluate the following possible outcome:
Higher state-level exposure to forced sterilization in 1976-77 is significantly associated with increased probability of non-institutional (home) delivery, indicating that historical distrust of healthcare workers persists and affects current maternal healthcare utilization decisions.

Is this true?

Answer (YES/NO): YES